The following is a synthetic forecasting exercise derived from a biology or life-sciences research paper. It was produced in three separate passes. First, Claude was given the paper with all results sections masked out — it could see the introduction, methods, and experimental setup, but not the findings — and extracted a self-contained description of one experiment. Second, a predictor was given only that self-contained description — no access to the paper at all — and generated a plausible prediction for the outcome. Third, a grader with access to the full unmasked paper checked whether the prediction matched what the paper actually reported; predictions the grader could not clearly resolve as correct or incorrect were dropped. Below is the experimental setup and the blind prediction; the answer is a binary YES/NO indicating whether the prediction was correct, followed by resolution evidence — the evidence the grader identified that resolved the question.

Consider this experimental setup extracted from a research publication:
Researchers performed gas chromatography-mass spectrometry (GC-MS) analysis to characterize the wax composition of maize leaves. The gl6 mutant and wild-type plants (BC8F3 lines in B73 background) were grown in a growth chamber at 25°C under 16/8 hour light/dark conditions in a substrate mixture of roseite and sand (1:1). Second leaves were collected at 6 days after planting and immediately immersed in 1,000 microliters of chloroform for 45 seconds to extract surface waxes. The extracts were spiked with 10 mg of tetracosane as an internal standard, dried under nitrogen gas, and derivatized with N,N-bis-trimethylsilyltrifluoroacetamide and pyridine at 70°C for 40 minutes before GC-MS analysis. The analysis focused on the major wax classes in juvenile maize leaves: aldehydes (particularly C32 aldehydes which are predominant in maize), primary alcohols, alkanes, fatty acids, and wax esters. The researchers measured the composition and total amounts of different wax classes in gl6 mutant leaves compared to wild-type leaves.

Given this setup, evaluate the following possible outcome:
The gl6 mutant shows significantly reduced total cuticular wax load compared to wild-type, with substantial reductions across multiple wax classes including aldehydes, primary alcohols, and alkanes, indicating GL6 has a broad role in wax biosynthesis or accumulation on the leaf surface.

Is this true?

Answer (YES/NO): YES